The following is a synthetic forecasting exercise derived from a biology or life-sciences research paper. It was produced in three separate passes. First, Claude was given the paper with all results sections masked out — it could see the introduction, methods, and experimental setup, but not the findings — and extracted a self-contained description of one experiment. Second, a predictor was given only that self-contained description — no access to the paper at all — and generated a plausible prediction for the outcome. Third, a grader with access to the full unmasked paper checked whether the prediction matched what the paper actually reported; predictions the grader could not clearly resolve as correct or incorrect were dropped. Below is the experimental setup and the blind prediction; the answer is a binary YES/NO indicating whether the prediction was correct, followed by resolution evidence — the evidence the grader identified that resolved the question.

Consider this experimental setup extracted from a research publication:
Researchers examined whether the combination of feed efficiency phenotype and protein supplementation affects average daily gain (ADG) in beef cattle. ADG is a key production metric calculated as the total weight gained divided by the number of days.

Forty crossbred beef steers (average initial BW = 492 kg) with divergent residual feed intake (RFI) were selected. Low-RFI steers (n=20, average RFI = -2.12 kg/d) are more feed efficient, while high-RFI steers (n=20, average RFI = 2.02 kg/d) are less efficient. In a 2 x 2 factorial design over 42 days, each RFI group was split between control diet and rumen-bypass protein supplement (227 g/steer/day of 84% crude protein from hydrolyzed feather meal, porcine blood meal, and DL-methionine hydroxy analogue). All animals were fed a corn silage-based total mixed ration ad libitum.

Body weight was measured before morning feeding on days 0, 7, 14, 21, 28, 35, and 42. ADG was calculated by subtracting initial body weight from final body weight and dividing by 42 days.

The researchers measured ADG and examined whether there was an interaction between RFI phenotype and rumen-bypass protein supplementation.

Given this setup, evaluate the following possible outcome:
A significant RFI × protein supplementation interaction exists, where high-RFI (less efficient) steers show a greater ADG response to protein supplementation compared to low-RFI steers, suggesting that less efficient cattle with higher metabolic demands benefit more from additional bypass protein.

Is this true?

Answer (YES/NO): NO